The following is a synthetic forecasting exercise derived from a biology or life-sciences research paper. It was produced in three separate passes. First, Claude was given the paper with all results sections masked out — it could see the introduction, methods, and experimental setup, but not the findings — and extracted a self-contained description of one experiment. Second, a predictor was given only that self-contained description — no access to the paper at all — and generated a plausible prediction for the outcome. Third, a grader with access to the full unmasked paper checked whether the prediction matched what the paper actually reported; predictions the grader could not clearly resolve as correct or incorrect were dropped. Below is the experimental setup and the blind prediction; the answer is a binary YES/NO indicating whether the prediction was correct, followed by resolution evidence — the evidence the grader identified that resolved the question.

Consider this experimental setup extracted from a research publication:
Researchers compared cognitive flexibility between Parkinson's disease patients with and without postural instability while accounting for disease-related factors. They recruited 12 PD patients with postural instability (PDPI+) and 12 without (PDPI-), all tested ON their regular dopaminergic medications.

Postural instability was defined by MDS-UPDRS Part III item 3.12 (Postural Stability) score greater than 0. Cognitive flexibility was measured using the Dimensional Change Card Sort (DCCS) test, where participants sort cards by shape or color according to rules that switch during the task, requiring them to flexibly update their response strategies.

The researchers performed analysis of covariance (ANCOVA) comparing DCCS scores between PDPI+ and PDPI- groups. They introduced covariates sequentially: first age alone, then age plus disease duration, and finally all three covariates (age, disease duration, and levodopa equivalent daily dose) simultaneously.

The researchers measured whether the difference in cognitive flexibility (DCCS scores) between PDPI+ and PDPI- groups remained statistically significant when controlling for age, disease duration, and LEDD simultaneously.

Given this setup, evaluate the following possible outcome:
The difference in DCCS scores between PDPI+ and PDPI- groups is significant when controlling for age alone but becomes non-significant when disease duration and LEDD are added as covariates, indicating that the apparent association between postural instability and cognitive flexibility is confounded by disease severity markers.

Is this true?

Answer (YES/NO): NO